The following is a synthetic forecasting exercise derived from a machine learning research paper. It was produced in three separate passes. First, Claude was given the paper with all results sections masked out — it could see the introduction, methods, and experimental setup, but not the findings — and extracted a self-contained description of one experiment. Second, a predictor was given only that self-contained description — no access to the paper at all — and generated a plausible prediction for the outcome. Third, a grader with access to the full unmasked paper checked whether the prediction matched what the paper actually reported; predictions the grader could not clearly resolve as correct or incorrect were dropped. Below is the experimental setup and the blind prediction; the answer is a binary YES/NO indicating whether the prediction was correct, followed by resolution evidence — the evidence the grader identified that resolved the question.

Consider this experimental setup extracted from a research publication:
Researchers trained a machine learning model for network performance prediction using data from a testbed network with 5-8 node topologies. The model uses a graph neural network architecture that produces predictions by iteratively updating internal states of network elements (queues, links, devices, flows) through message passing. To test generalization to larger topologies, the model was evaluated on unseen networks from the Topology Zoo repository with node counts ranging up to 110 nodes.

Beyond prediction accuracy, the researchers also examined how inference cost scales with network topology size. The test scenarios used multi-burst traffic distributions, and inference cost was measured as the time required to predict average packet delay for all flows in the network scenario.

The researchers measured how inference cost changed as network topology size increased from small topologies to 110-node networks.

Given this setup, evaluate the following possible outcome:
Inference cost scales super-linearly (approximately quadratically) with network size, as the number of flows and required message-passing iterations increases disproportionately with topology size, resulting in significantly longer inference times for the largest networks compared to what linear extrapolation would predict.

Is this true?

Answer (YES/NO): NO